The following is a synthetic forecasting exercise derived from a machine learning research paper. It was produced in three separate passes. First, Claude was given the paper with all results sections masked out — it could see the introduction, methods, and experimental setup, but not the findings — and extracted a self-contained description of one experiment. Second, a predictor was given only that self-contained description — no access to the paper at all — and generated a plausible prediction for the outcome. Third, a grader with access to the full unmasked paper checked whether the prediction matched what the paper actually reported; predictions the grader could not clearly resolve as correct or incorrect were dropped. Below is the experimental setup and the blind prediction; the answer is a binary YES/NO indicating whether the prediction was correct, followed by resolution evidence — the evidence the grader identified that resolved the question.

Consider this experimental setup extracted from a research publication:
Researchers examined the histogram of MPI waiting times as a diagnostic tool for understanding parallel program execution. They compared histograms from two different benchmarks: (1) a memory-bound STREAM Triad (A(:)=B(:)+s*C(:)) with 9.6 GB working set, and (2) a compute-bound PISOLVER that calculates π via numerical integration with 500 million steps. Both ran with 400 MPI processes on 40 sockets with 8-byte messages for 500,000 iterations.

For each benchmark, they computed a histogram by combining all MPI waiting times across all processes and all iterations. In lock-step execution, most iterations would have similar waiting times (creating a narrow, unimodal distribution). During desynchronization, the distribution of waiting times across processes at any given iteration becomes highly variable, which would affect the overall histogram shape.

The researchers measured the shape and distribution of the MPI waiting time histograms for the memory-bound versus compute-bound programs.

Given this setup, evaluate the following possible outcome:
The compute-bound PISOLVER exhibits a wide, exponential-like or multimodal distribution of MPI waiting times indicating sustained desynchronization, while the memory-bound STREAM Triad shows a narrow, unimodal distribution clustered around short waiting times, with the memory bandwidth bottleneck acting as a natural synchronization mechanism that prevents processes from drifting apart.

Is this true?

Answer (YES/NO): NO